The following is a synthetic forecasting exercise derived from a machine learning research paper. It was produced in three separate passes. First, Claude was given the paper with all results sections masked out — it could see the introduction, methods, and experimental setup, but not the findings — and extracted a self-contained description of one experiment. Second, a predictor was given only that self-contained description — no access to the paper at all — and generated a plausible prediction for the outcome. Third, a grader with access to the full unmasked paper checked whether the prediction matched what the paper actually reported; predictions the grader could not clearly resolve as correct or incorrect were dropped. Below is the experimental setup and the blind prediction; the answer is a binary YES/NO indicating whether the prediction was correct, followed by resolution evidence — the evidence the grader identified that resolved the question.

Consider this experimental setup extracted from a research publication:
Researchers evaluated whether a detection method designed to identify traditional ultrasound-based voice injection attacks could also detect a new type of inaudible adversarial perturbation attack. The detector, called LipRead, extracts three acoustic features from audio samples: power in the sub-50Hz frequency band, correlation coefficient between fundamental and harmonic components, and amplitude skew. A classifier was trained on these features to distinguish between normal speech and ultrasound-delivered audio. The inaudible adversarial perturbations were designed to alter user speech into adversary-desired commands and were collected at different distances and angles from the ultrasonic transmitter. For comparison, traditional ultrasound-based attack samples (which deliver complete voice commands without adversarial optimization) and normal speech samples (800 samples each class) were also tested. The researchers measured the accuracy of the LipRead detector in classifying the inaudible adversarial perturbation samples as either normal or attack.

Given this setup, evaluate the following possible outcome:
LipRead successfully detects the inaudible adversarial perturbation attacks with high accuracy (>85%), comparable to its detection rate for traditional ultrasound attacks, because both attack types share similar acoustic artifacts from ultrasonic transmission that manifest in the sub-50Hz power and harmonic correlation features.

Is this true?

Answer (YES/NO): NO